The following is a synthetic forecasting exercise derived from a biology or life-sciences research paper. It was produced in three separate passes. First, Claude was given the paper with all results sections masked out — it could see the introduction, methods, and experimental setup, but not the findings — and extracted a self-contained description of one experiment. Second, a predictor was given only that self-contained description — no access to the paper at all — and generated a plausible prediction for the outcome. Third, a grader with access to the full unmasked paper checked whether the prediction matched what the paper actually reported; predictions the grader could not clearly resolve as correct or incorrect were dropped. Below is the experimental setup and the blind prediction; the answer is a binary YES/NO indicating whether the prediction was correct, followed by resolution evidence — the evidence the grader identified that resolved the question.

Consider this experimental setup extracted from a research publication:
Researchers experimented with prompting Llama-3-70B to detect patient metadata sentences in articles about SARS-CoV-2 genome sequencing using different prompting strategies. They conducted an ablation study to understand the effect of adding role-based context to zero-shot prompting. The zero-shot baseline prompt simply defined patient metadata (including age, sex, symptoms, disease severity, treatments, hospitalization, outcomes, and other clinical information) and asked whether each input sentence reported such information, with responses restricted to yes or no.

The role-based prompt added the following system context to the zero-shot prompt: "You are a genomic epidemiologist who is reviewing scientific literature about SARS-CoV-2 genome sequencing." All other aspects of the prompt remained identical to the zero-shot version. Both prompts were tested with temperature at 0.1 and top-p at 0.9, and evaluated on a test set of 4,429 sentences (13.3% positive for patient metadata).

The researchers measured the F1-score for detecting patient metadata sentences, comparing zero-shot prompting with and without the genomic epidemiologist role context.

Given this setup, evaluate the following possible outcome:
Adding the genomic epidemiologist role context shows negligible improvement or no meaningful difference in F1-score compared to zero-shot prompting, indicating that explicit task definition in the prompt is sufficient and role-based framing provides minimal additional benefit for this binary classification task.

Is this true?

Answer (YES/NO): NO